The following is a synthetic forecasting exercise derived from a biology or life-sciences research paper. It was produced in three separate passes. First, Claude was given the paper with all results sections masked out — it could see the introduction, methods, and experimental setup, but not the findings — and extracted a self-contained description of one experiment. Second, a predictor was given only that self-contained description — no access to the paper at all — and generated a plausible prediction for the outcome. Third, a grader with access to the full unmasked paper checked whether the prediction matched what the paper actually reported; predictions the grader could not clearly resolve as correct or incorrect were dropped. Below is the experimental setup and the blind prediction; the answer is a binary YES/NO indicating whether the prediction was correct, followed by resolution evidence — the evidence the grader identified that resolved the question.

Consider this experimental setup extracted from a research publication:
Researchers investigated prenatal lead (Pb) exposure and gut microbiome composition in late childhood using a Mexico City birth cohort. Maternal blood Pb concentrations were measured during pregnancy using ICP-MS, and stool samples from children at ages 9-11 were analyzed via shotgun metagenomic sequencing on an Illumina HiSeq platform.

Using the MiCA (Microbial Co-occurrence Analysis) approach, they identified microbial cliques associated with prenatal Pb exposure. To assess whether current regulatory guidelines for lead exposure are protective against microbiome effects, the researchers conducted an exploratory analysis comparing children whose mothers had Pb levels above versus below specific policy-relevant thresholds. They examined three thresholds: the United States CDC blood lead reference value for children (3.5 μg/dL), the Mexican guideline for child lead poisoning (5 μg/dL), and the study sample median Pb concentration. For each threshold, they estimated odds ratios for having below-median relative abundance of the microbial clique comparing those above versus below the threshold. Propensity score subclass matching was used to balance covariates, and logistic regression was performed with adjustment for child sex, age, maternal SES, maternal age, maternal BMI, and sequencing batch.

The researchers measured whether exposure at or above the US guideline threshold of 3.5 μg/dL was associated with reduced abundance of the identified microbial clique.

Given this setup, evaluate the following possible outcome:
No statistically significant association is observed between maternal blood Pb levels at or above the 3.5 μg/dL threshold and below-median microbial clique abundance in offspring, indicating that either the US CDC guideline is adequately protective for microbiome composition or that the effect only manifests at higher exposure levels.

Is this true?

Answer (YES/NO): NO